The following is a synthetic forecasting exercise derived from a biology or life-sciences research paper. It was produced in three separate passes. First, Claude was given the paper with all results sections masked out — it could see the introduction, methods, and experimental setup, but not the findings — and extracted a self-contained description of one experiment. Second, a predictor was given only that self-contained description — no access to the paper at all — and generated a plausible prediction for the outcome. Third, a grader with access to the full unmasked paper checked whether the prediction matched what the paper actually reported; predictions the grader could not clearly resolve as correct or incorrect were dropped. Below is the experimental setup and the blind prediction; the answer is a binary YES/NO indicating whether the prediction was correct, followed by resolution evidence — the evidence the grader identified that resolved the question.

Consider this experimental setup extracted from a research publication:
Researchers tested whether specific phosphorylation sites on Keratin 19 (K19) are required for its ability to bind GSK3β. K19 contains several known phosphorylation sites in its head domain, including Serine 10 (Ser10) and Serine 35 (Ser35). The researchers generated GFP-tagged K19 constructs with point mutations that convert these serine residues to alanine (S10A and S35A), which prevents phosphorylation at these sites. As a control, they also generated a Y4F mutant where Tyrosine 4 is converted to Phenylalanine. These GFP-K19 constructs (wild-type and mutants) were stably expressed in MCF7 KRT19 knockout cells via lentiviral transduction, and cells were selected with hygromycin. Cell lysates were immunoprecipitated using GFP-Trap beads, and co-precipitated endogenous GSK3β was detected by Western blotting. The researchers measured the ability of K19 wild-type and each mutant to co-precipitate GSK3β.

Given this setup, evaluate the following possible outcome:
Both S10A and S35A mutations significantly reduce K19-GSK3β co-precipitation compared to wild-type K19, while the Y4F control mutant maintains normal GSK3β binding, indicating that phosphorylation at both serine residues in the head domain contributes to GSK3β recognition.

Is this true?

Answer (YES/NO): YES